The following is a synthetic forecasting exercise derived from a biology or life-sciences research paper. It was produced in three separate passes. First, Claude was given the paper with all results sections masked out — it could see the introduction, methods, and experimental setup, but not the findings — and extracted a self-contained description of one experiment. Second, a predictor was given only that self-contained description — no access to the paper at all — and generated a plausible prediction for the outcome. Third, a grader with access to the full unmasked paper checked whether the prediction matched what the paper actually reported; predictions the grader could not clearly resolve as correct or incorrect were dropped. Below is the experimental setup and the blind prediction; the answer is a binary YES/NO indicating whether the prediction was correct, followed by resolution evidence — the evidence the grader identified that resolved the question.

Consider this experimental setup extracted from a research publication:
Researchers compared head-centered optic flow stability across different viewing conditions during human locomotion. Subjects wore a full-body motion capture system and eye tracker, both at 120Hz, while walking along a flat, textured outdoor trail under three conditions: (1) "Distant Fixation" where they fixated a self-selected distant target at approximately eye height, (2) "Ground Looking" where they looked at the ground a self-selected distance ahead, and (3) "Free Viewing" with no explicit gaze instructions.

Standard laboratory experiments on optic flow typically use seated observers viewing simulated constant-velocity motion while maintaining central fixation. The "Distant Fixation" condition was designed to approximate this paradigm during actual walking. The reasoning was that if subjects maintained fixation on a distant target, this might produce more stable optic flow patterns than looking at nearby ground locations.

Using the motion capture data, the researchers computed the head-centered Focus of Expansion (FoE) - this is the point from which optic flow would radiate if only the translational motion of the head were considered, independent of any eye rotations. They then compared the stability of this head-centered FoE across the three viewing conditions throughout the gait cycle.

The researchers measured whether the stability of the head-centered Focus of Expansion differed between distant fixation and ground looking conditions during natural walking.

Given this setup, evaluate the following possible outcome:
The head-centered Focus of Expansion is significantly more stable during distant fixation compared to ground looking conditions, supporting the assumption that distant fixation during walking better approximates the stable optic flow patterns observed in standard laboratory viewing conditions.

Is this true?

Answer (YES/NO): NO